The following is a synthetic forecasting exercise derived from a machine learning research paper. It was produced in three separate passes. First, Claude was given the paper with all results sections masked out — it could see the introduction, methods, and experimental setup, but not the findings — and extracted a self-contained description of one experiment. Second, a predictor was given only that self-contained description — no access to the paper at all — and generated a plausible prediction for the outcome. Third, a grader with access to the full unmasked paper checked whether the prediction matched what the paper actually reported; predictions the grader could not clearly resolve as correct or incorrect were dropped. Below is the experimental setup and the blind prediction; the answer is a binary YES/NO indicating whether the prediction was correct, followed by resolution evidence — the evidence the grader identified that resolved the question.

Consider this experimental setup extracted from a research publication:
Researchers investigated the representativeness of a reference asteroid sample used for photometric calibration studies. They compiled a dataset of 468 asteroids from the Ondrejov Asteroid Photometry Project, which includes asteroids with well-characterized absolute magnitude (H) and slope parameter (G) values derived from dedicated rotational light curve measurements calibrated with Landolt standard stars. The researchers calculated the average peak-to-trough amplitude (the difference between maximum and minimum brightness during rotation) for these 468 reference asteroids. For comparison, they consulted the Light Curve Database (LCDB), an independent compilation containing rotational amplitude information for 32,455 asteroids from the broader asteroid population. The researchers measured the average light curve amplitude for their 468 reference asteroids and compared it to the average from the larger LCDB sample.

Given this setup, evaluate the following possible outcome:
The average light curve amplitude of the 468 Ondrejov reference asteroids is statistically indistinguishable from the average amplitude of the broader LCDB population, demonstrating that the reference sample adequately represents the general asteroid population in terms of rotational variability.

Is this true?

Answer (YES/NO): YES